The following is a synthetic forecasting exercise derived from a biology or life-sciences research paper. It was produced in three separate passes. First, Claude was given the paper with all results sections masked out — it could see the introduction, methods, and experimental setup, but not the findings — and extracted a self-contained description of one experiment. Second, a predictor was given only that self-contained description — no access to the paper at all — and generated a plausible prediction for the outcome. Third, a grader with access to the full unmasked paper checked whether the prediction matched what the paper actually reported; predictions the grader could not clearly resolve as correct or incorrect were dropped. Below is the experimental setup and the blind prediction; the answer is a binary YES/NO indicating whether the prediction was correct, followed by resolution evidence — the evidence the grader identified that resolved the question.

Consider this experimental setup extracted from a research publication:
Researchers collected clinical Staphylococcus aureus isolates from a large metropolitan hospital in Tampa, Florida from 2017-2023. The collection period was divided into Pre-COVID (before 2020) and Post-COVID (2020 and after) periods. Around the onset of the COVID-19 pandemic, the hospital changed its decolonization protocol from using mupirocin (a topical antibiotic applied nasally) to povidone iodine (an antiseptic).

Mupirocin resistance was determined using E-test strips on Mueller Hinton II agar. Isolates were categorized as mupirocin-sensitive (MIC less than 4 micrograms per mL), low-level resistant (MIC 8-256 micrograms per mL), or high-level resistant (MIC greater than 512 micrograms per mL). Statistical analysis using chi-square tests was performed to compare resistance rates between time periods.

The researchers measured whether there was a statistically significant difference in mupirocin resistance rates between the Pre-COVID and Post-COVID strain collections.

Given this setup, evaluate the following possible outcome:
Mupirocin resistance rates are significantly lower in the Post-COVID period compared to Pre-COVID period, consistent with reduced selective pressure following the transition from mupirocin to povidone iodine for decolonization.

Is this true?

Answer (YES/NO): NO